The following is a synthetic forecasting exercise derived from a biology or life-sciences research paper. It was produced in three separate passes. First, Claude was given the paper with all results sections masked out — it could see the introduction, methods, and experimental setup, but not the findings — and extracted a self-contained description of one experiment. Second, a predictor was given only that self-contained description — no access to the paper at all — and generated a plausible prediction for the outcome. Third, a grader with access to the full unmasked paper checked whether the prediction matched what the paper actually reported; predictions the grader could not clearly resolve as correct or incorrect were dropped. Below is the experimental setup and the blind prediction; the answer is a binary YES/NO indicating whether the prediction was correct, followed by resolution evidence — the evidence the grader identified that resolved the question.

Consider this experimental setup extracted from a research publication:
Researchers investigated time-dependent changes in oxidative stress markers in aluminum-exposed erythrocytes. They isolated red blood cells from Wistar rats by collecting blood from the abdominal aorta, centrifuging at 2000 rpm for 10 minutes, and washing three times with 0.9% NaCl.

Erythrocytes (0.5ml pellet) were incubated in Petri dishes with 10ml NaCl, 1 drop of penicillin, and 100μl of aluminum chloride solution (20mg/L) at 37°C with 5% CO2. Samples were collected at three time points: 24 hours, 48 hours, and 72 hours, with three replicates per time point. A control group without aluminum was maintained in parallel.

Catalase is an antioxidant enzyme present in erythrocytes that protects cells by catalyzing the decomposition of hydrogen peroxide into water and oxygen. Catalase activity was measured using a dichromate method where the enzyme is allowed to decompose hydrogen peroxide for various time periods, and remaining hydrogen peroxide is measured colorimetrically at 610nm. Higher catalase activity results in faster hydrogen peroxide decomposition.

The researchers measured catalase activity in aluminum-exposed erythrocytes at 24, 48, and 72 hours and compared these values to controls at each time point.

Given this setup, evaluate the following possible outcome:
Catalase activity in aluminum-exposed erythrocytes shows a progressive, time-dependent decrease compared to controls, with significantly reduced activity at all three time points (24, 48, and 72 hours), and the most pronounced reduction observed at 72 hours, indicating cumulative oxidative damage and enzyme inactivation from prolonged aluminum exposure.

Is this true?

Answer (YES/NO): NO